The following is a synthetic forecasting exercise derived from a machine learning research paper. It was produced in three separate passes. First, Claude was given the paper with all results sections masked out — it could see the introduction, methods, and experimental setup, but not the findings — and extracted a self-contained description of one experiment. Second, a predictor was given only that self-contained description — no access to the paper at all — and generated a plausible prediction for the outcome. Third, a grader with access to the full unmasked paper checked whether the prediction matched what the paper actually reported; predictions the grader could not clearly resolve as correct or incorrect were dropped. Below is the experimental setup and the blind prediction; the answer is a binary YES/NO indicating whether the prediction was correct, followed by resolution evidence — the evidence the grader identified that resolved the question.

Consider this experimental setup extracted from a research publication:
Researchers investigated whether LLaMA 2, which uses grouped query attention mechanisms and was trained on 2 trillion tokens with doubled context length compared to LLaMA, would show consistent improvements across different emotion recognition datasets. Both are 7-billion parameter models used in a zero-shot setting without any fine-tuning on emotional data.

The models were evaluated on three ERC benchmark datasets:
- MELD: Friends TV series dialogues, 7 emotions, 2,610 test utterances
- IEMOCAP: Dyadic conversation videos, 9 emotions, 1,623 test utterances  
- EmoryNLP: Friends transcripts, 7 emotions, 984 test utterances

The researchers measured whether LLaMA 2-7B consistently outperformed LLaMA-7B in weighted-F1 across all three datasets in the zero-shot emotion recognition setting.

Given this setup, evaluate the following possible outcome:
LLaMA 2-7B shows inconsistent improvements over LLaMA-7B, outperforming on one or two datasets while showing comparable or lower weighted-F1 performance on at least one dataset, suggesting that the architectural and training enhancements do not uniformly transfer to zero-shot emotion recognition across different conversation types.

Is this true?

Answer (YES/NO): YES